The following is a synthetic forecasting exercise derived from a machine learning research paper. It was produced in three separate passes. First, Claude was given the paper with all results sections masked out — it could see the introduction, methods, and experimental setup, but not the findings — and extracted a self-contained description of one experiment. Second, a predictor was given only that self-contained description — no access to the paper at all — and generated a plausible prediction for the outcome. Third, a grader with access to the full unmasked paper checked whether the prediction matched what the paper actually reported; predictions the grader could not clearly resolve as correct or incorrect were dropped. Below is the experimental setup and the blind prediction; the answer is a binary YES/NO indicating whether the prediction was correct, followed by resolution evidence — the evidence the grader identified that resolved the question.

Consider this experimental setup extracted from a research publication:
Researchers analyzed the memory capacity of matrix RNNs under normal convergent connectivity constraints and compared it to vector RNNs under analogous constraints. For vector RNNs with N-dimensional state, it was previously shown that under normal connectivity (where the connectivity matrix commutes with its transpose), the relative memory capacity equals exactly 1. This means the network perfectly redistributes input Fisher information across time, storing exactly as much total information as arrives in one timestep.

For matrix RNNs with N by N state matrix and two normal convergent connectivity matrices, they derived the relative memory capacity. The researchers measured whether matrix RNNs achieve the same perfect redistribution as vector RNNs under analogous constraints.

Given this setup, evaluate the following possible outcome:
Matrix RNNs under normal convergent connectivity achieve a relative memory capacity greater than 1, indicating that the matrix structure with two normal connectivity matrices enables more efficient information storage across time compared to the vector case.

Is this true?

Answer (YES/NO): NO